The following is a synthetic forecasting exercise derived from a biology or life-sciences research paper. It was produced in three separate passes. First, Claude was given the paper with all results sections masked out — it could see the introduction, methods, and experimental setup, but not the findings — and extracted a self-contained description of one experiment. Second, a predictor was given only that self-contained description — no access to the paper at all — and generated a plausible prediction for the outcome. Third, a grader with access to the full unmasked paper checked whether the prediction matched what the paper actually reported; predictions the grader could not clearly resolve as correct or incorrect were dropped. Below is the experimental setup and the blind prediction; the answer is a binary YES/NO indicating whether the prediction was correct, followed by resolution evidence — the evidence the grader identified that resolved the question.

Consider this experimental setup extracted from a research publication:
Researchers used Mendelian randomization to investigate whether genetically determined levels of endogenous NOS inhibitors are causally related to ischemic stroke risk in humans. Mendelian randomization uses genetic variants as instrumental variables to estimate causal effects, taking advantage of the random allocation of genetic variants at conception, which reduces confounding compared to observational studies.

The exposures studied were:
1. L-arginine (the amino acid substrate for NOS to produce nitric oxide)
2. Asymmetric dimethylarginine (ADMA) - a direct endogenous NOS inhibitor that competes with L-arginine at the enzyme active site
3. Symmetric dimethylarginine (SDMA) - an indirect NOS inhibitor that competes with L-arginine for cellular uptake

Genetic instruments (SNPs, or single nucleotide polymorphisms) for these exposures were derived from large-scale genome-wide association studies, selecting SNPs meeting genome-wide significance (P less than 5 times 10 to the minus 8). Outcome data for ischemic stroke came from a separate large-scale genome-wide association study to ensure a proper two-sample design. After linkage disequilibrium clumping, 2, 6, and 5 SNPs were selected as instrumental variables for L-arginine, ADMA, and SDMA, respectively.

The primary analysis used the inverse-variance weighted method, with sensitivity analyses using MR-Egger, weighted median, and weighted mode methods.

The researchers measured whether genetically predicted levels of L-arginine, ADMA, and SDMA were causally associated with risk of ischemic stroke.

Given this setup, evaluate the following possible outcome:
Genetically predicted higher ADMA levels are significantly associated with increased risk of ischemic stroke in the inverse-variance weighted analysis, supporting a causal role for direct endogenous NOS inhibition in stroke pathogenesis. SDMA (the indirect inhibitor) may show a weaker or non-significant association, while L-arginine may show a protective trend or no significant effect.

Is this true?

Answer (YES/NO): NO